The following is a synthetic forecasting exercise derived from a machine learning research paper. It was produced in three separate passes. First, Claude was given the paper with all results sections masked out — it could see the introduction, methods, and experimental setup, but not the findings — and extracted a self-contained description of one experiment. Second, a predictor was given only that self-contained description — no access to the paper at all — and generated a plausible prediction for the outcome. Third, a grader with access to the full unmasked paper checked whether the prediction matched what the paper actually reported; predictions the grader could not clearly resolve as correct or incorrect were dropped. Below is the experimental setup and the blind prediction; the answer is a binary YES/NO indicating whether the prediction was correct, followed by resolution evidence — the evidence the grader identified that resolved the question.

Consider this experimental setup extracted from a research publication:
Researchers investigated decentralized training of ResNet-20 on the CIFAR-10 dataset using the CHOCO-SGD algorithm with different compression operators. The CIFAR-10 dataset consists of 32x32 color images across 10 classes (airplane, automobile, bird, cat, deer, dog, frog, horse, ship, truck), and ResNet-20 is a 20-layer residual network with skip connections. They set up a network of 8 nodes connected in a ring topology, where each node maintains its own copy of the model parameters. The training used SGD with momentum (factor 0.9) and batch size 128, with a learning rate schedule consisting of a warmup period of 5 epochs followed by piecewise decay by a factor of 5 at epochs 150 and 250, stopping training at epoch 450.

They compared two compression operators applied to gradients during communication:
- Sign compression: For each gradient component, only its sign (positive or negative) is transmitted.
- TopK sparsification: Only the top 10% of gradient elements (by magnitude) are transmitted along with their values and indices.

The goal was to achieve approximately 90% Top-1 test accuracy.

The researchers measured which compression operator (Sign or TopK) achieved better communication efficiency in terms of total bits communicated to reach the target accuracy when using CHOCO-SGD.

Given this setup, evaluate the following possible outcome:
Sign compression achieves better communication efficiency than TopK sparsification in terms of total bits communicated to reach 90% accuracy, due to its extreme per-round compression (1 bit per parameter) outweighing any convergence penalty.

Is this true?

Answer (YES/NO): YES